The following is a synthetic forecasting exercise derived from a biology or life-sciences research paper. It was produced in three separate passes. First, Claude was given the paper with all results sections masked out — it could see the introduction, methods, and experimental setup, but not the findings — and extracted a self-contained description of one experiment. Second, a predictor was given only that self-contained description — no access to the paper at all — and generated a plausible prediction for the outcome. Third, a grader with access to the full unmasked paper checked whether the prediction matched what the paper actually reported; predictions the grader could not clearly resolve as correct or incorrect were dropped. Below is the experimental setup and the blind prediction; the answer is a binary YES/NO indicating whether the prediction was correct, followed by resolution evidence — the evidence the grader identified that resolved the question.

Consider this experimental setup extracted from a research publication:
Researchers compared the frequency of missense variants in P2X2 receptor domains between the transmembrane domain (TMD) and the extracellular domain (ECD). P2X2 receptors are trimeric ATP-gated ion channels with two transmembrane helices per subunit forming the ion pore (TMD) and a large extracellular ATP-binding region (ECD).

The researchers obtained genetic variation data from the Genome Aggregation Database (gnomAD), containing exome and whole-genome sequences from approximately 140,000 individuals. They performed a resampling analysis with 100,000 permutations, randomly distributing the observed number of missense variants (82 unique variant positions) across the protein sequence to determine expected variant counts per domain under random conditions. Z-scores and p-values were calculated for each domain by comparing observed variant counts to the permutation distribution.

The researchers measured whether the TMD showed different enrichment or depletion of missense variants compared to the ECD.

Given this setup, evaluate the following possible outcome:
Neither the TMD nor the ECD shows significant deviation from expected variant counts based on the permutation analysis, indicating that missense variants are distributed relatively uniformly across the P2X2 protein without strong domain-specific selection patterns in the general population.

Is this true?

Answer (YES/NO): NO